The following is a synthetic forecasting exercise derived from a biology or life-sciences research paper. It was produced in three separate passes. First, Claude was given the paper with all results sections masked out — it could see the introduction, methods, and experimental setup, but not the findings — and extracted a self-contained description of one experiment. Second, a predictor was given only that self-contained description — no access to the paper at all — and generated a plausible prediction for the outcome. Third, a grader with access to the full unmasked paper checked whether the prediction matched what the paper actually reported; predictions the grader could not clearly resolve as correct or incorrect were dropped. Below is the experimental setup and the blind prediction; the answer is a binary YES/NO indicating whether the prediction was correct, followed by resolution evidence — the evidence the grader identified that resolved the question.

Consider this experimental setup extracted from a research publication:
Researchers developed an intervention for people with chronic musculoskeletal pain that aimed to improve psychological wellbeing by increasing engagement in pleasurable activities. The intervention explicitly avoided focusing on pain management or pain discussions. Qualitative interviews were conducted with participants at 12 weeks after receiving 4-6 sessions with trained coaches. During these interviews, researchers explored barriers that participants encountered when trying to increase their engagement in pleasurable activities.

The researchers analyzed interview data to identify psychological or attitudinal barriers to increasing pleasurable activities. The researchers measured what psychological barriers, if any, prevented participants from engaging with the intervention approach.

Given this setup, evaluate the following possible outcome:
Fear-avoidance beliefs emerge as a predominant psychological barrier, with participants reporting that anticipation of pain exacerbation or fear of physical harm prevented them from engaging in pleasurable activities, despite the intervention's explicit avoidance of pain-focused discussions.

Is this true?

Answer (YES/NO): NO